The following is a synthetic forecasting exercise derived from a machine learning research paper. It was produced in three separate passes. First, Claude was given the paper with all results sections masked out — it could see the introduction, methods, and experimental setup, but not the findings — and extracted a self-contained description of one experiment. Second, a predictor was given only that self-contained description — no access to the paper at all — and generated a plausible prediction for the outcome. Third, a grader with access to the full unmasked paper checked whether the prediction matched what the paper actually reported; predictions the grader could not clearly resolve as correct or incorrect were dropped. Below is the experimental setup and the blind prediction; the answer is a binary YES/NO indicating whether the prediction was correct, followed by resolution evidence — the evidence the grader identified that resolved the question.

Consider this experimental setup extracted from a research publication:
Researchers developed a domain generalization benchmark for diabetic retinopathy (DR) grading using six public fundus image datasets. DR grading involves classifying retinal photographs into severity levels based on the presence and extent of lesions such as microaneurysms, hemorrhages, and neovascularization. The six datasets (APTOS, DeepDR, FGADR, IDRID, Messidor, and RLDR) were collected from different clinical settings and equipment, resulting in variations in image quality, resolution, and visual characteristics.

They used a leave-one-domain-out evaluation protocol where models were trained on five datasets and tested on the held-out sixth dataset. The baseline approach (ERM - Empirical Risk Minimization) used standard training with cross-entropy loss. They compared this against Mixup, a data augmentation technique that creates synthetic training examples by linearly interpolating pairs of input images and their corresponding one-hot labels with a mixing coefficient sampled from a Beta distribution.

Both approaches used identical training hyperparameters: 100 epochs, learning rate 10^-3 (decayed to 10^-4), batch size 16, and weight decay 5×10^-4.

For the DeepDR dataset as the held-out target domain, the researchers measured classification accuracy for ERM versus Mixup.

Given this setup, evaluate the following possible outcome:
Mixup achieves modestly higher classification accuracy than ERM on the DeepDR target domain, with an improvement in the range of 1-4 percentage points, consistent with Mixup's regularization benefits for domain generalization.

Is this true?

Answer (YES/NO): NO